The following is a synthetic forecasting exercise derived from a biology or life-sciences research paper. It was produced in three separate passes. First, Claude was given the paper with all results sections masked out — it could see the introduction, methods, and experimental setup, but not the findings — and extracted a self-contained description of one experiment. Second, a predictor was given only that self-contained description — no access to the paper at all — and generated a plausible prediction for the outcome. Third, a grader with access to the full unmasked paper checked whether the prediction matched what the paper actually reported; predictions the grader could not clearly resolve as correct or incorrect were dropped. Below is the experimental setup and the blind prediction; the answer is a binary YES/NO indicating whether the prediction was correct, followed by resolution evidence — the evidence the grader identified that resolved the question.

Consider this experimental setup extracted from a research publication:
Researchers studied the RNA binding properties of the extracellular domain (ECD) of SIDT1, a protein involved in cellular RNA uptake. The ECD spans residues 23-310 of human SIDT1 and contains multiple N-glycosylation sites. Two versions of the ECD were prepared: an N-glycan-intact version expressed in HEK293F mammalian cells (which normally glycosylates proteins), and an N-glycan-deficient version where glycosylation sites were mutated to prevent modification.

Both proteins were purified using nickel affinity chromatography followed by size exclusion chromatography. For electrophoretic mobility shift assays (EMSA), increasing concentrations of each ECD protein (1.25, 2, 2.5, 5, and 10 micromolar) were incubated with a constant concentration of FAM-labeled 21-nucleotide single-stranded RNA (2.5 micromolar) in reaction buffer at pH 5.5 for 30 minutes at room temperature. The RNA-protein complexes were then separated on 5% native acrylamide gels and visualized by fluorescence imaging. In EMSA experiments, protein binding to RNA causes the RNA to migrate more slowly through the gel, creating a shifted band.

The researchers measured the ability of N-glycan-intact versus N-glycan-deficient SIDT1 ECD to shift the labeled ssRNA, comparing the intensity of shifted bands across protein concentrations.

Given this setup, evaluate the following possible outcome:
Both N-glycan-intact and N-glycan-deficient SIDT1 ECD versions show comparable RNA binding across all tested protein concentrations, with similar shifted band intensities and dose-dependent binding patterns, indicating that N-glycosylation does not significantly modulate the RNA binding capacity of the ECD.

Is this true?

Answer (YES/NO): NO